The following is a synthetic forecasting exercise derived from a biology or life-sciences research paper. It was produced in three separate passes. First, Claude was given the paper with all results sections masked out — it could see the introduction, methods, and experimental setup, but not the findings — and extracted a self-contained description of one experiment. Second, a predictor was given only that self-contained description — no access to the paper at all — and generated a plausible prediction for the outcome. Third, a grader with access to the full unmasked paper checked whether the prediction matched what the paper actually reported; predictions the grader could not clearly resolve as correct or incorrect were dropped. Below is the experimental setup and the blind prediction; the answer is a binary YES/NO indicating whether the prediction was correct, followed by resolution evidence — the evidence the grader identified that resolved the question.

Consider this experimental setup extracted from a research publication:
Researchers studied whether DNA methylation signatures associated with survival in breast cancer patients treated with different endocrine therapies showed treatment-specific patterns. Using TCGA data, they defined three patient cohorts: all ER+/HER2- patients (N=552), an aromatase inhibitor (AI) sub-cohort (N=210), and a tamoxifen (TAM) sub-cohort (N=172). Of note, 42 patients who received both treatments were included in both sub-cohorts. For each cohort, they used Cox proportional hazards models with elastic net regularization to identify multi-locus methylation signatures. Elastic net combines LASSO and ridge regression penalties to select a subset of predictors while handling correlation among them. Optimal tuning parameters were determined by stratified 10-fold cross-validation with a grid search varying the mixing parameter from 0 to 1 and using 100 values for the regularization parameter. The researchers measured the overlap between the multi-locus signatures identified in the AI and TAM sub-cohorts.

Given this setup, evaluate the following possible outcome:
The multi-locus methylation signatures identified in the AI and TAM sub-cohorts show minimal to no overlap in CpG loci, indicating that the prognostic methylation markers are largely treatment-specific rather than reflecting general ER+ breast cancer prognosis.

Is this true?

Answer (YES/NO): YES